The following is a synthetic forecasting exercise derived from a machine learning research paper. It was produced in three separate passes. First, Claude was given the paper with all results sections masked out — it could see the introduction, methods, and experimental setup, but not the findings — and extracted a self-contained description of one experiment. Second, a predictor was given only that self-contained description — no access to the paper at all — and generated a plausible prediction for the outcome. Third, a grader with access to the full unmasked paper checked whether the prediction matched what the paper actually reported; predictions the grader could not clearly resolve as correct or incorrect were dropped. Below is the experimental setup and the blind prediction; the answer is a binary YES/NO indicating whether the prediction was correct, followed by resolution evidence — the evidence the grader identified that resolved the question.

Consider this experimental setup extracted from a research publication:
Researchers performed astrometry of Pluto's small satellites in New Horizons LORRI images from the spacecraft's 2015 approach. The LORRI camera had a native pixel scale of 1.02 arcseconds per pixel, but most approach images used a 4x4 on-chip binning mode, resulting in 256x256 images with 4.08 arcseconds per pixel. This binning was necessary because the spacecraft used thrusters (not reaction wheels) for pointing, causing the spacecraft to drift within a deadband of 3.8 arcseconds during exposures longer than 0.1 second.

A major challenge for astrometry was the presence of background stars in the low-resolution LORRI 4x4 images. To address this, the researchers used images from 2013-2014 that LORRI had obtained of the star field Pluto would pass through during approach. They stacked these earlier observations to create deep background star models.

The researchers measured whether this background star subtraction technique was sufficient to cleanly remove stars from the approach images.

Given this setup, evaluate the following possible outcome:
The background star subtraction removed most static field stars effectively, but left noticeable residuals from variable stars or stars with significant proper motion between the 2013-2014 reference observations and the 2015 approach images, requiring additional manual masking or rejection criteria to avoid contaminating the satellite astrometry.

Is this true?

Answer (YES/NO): NO